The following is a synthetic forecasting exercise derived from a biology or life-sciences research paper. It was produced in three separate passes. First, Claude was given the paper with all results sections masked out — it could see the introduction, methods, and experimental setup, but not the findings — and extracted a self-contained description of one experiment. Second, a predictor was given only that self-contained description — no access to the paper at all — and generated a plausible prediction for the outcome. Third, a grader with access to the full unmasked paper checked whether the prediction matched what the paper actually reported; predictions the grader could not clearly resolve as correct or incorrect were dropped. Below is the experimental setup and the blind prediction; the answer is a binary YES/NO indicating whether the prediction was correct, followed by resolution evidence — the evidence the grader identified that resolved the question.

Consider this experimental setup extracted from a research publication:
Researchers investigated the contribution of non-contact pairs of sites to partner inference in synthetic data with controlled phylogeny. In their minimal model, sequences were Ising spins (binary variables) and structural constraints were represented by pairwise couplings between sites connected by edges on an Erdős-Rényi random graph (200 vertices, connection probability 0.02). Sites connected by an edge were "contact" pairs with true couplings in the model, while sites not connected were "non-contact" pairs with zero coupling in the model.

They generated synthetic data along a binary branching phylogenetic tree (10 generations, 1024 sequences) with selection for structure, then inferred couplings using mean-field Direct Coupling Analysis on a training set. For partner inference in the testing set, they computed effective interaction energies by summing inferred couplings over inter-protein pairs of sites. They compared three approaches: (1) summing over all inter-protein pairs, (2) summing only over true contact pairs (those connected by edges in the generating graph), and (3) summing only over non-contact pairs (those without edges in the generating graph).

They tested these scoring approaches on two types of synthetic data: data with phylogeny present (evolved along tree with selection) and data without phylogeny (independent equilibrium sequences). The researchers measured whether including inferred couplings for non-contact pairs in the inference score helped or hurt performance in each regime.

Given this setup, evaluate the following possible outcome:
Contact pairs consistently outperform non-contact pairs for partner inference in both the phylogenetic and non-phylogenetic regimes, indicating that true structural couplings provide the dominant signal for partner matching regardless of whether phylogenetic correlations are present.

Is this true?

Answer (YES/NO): NO